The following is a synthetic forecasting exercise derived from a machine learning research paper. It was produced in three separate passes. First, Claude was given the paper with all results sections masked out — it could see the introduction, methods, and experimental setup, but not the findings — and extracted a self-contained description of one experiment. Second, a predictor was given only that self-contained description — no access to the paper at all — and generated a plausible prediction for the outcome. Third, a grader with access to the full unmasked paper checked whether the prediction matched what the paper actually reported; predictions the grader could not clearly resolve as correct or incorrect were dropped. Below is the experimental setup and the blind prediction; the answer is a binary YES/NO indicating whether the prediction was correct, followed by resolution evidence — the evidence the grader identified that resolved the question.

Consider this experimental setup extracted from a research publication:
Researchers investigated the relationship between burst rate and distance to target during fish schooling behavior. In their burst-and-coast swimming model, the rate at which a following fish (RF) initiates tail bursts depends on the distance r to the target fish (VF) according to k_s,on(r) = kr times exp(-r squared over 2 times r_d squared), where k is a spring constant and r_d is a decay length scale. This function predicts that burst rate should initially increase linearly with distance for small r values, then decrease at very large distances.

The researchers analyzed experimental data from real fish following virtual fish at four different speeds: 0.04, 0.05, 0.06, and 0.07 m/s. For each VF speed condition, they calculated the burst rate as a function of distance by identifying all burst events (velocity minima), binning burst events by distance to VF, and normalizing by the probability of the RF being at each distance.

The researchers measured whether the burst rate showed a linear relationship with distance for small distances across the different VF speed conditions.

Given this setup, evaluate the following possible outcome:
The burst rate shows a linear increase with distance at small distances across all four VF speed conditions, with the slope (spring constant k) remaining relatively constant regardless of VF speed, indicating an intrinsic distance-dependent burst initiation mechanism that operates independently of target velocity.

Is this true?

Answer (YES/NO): NO